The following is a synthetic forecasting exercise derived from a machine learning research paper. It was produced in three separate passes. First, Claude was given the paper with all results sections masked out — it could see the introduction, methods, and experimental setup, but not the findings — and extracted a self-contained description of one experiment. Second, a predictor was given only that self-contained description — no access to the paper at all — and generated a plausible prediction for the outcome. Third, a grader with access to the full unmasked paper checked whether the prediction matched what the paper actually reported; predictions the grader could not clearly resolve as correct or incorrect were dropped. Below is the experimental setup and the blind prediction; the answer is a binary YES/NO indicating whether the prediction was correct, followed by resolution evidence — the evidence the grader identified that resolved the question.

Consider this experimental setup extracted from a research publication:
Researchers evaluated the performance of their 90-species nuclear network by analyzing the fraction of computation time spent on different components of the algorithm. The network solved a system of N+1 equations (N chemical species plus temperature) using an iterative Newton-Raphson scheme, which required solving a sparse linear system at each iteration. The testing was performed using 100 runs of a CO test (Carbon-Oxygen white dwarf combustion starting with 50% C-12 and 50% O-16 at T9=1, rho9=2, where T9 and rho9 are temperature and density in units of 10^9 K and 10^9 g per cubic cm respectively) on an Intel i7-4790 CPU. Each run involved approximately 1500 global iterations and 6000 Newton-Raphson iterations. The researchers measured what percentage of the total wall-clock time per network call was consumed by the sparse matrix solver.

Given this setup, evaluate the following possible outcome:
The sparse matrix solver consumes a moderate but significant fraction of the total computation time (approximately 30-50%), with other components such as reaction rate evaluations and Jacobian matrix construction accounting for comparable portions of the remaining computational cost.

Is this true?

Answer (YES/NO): NO